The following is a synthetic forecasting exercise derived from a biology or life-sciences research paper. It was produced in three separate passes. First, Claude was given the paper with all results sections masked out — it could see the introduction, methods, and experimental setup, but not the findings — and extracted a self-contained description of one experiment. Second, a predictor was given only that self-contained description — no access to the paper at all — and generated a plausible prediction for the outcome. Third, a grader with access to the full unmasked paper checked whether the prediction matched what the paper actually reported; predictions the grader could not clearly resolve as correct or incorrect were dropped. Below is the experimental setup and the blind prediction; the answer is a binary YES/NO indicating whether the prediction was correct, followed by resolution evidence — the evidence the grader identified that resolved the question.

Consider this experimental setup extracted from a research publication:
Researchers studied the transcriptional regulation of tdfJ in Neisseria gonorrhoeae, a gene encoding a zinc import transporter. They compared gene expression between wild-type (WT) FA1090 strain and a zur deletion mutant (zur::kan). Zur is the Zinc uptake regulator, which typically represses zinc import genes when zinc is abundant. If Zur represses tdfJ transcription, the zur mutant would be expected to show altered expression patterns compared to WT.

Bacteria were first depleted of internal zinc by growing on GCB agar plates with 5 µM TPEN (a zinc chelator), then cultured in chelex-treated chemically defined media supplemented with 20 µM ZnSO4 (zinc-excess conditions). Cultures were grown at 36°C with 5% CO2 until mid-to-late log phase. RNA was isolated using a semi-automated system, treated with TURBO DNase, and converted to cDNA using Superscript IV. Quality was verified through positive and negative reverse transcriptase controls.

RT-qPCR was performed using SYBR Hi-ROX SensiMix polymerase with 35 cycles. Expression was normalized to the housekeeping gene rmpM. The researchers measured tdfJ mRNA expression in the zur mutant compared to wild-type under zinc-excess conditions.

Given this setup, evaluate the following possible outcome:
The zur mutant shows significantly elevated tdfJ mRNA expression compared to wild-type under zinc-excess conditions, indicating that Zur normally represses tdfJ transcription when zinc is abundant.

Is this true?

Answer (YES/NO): YES